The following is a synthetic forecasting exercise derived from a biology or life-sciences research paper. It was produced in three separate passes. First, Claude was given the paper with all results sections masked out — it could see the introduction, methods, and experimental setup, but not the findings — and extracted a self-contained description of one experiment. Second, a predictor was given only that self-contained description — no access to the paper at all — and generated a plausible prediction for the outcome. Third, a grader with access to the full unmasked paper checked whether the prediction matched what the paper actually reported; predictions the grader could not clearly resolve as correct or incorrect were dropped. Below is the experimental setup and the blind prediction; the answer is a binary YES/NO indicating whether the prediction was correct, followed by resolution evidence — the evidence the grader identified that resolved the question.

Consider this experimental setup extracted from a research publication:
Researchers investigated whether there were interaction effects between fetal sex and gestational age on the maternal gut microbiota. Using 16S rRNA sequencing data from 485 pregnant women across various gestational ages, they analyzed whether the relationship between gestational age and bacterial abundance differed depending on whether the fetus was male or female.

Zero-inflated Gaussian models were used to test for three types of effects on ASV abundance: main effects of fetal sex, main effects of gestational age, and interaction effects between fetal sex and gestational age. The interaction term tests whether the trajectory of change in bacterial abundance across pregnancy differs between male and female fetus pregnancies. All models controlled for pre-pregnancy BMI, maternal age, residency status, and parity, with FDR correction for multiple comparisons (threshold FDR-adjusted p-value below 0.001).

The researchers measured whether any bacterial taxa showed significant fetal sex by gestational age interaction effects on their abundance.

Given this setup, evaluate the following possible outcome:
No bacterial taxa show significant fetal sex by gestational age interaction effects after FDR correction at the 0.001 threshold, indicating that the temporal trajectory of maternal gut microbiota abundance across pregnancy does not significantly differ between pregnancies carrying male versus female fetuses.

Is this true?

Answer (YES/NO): NO